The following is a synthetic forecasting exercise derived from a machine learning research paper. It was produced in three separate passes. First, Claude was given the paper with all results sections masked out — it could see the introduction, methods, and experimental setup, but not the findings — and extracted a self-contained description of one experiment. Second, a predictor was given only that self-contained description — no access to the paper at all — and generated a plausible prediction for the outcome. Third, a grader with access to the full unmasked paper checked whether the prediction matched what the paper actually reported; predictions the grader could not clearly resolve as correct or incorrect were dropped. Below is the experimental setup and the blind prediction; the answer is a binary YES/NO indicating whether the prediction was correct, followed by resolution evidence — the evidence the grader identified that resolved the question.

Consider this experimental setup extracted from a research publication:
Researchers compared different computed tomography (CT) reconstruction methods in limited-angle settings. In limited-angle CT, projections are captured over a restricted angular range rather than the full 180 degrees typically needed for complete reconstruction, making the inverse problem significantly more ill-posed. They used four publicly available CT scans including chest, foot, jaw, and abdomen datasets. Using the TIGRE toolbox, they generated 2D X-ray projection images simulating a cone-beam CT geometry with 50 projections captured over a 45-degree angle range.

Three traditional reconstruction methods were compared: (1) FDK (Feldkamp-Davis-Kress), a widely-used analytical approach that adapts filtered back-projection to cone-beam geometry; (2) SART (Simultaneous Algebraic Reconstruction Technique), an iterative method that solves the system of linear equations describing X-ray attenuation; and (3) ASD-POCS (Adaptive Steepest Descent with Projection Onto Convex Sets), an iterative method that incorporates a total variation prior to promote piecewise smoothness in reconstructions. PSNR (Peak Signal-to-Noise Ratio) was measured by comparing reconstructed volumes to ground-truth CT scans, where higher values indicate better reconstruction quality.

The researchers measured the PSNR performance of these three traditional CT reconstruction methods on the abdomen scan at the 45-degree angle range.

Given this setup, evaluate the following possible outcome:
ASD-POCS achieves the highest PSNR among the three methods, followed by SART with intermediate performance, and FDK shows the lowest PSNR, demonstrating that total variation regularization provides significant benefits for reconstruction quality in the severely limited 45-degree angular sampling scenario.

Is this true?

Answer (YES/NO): NO